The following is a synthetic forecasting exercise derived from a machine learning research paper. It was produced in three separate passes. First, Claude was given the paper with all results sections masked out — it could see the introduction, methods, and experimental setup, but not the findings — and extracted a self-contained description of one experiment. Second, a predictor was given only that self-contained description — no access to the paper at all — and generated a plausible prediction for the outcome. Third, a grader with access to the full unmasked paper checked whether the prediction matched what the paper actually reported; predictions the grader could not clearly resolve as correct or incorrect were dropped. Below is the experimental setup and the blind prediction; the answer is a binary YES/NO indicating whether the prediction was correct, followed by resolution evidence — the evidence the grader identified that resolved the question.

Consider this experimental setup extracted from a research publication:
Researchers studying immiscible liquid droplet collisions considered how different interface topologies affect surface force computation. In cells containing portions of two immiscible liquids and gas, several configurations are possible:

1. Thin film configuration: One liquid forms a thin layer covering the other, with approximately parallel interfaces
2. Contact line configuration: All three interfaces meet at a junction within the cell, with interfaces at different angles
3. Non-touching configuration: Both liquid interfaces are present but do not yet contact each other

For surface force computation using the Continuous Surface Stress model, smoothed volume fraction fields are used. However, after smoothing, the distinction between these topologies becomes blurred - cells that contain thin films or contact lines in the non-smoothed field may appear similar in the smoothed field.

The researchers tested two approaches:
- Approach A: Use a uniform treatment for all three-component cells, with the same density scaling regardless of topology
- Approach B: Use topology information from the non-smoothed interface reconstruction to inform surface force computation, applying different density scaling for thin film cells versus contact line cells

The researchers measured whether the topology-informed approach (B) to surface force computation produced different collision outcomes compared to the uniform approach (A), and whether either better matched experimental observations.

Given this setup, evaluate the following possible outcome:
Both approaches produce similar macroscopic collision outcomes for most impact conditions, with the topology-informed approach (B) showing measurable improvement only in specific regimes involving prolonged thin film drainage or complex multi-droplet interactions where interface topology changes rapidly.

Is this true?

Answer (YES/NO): NO